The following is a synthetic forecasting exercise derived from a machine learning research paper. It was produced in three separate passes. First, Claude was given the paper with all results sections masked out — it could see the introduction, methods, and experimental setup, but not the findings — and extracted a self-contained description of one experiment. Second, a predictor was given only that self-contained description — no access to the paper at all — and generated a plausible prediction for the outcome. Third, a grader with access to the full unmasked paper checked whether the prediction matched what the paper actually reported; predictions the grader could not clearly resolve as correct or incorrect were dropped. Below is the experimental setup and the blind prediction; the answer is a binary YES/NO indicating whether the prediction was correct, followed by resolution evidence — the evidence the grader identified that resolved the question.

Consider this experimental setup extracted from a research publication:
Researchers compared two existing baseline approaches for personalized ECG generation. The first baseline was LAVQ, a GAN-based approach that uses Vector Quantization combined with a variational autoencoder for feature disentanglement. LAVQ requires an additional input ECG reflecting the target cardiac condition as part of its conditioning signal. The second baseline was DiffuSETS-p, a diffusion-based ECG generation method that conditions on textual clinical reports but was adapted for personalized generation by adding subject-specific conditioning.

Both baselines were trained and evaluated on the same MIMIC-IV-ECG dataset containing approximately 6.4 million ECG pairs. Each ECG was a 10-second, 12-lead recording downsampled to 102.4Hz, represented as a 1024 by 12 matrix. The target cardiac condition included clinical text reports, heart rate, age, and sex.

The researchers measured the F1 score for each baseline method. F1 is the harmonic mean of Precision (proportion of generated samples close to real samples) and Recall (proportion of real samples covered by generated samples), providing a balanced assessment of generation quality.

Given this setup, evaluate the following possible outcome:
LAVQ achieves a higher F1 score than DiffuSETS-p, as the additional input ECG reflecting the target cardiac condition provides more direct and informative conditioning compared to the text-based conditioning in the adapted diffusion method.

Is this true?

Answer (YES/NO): NO